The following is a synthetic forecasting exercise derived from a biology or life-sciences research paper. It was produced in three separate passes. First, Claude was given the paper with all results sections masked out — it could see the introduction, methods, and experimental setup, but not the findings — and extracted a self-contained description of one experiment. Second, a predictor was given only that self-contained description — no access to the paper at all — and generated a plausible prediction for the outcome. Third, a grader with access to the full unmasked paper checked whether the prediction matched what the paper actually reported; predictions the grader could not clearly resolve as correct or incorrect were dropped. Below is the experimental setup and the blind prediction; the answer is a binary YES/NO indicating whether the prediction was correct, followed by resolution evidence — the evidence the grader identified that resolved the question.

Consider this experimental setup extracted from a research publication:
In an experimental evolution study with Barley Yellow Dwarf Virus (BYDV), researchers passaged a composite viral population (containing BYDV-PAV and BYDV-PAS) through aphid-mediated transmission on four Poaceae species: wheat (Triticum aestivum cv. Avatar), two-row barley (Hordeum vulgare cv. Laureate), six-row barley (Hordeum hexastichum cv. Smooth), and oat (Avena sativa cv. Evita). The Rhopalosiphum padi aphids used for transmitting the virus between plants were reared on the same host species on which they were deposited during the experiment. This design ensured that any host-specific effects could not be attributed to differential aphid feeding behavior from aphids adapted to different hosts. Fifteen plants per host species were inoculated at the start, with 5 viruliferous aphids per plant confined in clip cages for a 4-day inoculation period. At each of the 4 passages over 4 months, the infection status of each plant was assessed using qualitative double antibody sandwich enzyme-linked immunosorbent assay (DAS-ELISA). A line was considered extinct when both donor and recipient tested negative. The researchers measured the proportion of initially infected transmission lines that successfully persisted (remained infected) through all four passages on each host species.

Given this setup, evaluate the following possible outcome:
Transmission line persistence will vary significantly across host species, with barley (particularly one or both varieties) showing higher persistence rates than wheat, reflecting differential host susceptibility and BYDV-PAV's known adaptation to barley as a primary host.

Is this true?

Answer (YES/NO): NO